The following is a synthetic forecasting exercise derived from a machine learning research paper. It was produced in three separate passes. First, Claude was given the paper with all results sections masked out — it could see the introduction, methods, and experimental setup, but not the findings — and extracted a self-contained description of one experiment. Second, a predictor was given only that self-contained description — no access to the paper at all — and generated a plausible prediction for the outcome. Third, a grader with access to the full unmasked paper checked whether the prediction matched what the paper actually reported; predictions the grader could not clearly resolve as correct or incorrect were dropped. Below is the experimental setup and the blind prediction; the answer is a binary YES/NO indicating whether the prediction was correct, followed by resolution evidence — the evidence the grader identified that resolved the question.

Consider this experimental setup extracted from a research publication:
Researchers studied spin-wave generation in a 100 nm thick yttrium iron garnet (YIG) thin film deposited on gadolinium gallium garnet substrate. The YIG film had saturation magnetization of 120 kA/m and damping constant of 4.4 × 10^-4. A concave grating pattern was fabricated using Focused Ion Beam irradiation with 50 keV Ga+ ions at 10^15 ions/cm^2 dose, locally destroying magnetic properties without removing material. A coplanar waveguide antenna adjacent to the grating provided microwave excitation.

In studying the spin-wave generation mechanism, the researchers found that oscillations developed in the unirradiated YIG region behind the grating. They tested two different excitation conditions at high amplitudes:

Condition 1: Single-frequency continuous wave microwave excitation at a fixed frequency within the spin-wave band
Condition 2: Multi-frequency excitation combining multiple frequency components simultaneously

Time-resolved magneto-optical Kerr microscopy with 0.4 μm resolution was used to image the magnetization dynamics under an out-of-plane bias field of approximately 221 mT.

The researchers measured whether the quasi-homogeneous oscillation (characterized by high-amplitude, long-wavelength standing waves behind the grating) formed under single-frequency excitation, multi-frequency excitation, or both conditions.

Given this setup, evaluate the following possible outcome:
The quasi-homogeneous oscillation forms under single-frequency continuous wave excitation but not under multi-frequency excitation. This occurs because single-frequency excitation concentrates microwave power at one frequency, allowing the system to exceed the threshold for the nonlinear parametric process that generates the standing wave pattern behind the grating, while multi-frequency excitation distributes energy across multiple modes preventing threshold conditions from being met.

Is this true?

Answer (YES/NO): YES